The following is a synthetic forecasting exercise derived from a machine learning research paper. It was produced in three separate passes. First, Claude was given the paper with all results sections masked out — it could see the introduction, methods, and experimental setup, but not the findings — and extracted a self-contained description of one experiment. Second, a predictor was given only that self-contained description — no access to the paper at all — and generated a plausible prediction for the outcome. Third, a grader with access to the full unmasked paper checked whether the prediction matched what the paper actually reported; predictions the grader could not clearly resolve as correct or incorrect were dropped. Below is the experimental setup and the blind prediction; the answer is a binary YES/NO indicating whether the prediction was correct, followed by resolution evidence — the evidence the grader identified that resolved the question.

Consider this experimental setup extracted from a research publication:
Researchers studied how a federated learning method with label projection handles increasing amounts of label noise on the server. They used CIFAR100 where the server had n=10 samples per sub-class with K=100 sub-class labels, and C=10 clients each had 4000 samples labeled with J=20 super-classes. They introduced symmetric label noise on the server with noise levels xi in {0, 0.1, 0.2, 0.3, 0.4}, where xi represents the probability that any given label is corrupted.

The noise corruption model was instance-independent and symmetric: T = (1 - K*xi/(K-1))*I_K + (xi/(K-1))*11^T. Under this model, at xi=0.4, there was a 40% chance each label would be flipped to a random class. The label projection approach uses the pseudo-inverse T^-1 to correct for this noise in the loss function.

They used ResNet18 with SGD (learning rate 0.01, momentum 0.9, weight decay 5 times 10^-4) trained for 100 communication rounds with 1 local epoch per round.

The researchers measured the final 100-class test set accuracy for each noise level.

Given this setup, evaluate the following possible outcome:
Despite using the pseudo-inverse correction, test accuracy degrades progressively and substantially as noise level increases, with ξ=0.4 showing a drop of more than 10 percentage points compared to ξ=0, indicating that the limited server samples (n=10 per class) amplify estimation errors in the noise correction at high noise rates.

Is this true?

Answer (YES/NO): NO